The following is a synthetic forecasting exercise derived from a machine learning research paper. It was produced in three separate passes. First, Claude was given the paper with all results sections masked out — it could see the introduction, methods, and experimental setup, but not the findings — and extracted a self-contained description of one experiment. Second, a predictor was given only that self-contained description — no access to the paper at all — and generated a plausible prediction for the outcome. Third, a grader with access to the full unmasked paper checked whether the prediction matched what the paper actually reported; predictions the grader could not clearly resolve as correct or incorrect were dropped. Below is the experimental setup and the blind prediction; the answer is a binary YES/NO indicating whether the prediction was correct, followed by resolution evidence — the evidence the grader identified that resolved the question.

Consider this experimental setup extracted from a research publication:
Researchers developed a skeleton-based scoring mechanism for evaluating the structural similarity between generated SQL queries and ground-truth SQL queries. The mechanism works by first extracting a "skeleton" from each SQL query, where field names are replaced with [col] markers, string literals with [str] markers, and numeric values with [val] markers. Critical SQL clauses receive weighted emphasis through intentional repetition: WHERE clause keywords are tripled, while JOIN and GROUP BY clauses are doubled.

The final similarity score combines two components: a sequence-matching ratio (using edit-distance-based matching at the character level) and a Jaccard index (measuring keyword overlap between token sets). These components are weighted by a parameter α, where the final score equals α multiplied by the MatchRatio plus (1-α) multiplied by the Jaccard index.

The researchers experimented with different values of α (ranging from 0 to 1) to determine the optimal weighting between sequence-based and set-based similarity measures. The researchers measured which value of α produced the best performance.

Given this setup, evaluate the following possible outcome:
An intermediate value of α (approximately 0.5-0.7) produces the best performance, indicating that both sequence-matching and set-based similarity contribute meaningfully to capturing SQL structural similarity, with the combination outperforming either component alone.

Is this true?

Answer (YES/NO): YES